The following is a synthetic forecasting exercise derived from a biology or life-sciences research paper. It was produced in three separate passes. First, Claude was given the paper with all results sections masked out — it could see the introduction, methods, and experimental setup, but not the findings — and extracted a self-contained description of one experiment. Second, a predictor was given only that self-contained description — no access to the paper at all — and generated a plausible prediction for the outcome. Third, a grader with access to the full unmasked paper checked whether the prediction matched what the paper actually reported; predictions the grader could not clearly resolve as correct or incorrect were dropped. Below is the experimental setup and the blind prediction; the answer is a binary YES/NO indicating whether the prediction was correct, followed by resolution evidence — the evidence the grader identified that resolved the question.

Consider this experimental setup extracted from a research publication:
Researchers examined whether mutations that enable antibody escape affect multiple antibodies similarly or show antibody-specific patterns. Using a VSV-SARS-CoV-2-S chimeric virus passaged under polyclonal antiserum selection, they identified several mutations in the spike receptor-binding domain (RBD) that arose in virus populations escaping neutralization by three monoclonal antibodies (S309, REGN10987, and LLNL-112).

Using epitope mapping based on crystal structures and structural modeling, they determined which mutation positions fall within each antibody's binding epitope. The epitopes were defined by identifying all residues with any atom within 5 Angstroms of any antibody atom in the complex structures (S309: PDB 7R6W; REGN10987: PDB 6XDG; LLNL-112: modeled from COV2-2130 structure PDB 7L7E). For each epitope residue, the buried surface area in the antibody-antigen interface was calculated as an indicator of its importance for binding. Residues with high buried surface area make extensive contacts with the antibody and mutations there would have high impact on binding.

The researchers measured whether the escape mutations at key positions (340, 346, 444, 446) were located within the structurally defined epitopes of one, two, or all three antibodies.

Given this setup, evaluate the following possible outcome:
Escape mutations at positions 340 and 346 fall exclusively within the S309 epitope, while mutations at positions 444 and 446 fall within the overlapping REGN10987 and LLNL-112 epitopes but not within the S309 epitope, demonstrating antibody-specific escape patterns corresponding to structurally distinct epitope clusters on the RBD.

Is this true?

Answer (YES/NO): NO